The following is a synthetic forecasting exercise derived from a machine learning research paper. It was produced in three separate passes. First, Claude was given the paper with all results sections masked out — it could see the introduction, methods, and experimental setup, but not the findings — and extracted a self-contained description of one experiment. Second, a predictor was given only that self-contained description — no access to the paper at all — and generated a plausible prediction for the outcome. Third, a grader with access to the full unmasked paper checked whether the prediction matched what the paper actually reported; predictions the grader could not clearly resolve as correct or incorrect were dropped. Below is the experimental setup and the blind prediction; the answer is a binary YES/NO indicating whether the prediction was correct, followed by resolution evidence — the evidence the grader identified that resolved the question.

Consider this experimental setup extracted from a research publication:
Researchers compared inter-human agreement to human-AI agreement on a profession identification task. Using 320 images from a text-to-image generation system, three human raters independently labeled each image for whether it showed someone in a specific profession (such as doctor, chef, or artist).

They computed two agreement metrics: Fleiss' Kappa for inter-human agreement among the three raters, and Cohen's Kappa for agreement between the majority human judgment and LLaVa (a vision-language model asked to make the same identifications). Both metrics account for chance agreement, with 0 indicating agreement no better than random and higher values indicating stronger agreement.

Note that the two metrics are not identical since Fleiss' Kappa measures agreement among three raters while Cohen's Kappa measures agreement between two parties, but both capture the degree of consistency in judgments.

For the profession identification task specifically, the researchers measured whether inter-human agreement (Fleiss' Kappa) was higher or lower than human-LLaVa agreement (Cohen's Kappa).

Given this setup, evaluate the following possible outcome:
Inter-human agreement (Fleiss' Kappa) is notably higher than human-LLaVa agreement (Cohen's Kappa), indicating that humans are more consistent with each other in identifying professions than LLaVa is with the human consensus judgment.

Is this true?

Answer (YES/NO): NO